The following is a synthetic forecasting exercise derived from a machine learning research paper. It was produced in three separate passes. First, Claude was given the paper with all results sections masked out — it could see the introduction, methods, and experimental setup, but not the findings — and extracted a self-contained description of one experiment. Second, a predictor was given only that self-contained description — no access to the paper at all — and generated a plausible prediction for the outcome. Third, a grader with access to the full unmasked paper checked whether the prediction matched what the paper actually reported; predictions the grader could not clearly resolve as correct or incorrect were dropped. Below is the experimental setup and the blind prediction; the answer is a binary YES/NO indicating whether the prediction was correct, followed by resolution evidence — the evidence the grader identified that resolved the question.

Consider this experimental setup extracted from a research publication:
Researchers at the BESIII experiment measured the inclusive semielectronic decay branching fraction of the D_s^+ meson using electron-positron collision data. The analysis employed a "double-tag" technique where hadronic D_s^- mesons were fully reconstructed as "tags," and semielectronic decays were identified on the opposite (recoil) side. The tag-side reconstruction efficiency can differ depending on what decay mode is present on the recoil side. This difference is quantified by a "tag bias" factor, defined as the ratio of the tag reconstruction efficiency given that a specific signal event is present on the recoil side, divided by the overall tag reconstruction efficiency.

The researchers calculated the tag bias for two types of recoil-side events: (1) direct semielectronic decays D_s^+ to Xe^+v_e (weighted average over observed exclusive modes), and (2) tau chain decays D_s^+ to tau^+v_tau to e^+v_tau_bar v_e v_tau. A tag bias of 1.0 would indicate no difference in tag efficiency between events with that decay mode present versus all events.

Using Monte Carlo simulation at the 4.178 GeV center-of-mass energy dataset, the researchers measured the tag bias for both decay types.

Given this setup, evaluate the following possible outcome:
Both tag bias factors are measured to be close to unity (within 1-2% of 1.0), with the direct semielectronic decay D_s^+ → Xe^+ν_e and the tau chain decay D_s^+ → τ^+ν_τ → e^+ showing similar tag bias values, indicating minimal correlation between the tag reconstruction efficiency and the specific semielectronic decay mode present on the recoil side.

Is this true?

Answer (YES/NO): NO